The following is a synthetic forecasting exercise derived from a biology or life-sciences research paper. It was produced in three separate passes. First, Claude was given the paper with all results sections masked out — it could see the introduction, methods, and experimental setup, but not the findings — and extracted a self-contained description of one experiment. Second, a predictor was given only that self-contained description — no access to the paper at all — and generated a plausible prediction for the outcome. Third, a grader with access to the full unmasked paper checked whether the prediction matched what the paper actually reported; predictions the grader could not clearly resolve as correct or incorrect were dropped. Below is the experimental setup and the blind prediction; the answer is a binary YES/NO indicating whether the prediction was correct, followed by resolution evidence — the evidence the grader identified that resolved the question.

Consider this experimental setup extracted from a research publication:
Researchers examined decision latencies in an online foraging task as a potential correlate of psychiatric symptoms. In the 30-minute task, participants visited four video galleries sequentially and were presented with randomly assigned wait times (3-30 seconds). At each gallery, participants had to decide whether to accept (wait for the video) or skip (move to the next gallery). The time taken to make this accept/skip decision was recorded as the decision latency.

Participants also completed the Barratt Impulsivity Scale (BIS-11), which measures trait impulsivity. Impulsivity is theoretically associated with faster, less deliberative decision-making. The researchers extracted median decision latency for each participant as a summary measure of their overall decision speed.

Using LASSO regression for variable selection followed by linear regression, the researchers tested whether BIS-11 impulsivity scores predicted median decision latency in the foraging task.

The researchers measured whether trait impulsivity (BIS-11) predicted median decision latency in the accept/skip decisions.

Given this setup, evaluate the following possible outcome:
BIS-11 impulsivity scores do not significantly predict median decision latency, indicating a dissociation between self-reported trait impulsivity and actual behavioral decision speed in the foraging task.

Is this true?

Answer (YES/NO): YES